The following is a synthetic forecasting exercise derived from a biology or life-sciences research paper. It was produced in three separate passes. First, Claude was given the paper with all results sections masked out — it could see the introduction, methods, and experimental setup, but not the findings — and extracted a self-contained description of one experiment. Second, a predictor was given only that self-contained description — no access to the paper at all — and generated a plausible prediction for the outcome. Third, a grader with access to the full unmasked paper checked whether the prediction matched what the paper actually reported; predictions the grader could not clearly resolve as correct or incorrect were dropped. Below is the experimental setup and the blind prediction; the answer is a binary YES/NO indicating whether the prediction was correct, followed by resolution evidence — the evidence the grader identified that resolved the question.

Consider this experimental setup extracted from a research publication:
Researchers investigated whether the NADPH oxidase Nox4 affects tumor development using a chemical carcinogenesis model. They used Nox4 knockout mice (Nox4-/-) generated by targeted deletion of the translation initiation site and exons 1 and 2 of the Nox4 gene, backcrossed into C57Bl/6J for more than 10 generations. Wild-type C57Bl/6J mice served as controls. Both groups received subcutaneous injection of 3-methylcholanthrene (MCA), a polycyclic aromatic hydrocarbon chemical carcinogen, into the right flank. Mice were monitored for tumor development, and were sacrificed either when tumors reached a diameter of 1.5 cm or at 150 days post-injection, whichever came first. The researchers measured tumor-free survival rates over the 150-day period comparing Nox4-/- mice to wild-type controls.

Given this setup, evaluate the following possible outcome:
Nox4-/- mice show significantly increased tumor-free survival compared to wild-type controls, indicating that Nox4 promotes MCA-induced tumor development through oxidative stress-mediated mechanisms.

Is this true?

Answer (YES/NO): NO